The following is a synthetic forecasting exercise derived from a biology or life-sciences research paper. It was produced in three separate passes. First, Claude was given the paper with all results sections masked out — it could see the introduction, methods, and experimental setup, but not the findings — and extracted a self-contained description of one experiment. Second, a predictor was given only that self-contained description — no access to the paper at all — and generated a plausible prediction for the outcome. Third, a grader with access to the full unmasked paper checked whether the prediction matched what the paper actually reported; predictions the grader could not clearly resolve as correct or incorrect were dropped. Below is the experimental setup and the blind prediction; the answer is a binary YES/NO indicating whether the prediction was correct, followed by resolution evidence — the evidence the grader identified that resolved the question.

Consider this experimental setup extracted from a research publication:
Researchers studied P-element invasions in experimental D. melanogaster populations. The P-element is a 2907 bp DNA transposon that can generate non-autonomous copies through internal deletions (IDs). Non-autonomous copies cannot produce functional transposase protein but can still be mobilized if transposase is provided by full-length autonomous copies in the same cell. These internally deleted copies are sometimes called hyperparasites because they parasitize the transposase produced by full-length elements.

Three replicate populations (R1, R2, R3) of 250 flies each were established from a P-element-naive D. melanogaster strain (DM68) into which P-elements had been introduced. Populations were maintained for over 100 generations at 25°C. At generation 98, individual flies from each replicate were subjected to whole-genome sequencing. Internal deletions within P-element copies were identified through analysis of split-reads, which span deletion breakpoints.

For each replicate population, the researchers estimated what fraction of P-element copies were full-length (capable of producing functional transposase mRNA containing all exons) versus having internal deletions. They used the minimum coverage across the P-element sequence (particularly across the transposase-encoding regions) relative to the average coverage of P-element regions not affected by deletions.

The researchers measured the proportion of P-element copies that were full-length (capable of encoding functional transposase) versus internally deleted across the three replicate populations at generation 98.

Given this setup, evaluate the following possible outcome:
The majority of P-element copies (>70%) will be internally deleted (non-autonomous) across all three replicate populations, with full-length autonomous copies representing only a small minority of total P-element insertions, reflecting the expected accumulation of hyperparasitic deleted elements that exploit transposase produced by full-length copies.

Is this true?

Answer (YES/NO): NO